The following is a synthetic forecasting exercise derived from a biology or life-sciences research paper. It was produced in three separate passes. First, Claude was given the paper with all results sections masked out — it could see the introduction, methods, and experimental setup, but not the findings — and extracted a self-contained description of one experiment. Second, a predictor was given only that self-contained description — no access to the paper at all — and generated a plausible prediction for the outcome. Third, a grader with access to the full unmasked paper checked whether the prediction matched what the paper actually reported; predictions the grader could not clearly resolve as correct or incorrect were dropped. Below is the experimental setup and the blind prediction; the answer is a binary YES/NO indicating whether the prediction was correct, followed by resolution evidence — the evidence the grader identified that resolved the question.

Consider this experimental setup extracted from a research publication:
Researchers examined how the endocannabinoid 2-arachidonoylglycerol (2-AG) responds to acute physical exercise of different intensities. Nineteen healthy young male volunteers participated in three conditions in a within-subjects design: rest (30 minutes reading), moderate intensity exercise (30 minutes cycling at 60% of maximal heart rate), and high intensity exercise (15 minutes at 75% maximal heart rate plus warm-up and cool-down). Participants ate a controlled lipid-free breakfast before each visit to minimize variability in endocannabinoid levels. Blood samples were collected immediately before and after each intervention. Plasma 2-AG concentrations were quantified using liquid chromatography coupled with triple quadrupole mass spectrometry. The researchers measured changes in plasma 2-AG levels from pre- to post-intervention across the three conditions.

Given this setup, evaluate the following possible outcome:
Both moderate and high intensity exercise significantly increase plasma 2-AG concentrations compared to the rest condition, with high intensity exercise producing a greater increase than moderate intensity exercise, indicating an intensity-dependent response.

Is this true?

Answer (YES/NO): NO